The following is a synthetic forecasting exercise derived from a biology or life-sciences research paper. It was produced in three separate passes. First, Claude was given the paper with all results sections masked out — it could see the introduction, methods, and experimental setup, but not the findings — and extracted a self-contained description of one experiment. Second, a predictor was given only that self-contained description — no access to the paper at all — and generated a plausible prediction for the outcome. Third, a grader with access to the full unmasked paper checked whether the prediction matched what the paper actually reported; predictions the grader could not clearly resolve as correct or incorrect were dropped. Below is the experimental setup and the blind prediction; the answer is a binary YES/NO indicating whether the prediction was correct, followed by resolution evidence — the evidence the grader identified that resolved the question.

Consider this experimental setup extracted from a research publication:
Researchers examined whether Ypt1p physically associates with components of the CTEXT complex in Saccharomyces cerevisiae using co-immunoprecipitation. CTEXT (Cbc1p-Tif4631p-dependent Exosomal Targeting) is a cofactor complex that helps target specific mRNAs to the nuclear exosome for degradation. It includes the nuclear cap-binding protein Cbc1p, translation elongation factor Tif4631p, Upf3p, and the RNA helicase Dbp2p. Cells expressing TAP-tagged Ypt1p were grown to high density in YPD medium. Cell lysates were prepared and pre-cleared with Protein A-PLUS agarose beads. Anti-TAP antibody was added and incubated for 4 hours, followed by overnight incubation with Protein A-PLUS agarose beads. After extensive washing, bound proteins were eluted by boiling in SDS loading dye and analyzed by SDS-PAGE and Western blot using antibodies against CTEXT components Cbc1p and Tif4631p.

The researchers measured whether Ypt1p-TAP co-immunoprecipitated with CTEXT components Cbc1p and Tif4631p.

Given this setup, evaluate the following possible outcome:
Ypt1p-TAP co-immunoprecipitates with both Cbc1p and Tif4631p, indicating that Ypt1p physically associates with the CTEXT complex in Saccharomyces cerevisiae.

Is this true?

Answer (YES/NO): YES